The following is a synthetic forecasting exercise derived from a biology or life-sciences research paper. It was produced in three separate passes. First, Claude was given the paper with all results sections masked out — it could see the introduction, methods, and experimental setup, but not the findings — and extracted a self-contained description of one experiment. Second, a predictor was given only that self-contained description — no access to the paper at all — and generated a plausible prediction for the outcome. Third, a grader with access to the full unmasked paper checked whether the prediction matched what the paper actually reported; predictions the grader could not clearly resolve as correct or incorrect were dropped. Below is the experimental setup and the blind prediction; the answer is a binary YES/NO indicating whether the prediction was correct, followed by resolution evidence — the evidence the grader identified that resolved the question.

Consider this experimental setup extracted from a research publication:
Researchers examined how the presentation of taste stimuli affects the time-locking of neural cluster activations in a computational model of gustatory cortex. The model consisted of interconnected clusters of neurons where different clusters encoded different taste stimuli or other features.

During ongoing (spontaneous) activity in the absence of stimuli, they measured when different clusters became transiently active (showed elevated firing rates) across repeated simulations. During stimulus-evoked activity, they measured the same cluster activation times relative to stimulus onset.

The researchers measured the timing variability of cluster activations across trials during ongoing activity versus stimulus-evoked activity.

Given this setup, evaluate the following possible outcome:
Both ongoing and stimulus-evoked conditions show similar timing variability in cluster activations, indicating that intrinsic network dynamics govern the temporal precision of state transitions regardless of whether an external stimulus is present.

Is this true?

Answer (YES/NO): NO